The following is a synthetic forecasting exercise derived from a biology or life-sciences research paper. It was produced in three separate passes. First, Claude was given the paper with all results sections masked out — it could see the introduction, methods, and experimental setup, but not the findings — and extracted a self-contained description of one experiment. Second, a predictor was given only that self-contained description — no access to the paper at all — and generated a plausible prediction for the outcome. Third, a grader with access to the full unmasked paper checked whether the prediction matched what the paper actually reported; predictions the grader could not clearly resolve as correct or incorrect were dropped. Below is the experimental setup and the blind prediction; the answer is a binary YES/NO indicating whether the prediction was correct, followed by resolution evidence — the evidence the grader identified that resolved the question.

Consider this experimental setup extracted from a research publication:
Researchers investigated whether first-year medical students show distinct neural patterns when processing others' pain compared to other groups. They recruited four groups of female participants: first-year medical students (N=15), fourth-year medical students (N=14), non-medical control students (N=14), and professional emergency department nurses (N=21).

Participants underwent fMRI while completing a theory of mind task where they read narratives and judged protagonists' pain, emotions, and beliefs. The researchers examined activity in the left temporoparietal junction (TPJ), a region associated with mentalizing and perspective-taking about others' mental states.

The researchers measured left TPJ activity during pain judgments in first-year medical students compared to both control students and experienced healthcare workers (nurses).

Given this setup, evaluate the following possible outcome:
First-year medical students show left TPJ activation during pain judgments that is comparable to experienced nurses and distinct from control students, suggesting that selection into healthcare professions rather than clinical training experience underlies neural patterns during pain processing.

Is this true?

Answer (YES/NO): NO